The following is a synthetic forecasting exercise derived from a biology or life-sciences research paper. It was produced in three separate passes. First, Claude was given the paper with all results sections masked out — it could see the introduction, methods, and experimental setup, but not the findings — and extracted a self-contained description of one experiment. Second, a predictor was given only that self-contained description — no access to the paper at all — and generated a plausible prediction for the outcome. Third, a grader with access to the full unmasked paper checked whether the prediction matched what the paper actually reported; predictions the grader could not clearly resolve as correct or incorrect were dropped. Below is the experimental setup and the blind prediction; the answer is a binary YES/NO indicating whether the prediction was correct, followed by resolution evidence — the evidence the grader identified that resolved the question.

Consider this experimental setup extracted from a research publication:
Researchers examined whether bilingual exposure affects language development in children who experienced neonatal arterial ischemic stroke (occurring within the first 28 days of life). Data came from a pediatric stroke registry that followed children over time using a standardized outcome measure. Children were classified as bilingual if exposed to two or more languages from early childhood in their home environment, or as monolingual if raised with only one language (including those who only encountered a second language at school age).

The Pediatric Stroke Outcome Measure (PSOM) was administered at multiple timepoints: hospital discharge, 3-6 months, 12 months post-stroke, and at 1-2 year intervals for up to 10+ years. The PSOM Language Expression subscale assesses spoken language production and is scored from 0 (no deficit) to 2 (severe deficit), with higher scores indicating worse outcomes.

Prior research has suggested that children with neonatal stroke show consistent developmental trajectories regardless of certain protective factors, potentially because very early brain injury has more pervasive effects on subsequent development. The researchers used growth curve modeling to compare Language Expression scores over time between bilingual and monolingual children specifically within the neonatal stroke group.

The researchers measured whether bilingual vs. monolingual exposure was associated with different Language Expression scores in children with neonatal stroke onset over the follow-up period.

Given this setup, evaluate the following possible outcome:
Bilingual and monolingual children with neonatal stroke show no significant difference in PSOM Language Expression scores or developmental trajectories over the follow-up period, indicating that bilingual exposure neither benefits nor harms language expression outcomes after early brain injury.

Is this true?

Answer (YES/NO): YES